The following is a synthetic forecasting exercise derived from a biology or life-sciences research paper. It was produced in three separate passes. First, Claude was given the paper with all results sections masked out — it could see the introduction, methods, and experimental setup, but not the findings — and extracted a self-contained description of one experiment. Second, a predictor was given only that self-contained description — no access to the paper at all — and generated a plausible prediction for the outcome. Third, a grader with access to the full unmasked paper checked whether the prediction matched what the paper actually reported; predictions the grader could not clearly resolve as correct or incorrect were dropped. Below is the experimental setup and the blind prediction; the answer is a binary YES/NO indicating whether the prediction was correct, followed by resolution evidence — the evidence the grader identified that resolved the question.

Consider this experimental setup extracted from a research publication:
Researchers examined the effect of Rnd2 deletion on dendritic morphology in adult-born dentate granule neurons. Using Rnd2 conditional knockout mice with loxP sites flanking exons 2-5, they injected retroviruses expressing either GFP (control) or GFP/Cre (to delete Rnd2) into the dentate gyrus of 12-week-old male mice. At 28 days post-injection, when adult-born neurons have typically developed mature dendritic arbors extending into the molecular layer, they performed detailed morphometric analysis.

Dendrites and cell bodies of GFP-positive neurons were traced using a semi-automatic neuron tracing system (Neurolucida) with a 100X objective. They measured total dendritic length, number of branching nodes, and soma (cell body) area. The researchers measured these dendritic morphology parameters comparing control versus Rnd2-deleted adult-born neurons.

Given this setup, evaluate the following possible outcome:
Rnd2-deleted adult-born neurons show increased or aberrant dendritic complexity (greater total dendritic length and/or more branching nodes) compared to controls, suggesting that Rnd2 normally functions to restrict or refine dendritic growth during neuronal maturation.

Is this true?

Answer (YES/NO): YES